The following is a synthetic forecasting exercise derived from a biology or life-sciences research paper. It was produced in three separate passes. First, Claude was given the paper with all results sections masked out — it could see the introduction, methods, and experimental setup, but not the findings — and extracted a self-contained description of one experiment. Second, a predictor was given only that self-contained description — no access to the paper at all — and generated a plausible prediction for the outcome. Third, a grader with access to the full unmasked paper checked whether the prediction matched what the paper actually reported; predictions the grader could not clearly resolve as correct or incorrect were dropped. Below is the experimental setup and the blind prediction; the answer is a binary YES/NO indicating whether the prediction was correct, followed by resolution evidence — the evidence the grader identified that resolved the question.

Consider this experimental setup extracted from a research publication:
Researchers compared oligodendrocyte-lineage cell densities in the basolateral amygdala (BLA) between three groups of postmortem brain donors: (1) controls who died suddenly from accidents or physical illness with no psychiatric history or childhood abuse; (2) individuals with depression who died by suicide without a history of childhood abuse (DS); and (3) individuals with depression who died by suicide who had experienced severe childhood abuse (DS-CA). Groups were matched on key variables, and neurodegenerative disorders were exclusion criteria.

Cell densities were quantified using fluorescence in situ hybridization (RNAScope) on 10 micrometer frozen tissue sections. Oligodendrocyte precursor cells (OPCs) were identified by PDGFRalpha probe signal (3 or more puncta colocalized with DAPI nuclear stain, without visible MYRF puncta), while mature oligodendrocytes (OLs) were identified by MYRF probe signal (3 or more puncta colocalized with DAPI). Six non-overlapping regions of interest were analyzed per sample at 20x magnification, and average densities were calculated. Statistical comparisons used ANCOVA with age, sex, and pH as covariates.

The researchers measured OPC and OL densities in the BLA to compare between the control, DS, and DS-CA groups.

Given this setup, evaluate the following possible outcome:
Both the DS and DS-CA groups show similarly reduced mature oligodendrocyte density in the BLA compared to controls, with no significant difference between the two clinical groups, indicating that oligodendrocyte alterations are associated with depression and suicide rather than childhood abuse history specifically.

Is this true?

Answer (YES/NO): NO